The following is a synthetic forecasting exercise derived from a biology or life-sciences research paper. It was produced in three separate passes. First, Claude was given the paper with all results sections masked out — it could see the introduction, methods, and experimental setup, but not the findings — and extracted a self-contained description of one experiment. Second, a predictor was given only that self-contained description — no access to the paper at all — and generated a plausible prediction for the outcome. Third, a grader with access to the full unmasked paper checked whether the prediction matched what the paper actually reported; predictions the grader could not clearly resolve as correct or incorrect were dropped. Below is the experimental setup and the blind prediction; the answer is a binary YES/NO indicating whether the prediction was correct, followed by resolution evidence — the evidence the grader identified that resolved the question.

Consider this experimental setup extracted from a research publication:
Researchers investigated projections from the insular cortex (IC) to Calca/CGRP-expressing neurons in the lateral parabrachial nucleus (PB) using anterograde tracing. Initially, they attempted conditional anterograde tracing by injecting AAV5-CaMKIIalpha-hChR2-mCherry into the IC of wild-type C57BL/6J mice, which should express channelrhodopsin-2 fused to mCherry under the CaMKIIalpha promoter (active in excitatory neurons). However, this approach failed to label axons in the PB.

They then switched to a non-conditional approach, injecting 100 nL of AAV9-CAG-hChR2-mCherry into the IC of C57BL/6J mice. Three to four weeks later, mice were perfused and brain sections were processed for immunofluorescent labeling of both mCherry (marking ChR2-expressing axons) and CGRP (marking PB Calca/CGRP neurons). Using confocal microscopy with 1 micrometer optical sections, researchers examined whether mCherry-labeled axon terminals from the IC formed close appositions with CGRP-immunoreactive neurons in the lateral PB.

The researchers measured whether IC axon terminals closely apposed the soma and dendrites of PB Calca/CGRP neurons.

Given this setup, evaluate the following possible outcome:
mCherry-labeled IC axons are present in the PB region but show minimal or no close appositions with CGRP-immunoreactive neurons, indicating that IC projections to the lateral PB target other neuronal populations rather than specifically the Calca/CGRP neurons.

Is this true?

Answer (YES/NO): NO